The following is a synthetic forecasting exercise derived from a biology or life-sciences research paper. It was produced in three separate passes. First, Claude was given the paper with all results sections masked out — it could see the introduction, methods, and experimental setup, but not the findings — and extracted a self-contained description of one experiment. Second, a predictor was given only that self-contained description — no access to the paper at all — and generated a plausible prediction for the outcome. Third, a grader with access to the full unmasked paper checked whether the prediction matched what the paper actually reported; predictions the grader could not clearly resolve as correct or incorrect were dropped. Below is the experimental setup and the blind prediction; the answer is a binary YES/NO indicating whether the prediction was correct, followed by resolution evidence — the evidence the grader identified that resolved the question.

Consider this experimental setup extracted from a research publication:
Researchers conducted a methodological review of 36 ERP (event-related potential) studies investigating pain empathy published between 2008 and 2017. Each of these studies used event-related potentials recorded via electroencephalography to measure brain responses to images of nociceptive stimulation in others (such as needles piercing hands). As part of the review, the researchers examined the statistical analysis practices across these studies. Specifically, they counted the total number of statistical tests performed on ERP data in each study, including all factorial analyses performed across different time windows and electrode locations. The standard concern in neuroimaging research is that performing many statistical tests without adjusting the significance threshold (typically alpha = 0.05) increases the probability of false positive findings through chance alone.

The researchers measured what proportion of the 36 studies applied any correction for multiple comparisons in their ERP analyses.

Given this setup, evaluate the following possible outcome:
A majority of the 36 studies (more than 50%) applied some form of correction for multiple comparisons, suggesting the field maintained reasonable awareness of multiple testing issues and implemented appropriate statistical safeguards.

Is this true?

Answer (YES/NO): NO